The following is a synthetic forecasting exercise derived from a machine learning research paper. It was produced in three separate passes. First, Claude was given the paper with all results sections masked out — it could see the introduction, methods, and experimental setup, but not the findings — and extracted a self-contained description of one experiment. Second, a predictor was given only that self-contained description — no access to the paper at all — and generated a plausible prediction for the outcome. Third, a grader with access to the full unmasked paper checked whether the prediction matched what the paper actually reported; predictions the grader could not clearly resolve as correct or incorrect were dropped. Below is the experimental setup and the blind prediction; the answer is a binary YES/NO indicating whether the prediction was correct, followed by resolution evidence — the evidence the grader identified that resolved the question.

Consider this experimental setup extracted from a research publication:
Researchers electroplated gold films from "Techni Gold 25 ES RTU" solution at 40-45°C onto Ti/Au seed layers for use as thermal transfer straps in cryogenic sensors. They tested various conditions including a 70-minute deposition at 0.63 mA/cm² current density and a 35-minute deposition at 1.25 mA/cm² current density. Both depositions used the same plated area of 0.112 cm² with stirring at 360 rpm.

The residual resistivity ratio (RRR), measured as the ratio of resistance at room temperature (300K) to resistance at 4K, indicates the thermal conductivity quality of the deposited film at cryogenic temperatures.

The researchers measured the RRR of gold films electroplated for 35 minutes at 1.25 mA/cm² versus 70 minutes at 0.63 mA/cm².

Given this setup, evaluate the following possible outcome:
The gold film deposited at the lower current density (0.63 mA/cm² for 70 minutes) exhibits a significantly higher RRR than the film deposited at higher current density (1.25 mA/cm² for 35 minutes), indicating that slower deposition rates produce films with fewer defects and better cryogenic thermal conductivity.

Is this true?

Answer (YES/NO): YES